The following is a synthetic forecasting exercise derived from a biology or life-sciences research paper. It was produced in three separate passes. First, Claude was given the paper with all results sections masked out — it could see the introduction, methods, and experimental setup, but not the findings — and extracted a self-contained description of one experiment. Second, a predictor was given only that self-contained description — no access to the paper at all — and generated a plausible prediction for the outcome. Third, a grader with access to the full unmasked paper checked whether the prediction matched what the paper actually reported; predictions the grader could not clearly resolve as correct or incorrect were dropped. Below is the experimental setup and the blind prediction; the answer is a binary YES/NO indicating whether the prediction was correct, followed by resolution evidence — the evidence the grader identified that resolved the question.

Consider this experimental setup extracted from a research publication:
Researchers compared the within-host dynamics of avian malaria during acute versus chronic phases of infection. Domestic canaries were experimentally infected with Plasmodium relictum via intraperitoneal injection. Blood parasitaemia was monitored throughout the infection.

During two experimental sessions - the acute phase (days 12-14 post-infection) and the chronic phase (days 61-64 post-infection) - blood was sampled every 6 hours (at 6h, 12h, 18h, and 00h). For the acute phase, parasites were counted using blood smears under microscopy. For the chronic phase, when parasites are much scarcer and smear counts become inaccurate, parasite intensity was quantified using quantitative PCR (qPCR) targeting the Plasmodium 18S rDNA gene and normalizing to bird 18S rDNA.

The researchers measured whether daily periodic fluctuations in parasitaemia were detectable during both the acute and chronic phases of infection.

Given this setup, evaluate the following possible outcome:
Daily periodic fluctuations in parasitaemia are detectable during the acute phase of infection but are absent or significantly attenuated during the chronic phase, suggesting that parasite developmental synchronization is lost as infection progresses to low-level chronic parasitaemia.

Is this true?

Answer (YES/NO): NO